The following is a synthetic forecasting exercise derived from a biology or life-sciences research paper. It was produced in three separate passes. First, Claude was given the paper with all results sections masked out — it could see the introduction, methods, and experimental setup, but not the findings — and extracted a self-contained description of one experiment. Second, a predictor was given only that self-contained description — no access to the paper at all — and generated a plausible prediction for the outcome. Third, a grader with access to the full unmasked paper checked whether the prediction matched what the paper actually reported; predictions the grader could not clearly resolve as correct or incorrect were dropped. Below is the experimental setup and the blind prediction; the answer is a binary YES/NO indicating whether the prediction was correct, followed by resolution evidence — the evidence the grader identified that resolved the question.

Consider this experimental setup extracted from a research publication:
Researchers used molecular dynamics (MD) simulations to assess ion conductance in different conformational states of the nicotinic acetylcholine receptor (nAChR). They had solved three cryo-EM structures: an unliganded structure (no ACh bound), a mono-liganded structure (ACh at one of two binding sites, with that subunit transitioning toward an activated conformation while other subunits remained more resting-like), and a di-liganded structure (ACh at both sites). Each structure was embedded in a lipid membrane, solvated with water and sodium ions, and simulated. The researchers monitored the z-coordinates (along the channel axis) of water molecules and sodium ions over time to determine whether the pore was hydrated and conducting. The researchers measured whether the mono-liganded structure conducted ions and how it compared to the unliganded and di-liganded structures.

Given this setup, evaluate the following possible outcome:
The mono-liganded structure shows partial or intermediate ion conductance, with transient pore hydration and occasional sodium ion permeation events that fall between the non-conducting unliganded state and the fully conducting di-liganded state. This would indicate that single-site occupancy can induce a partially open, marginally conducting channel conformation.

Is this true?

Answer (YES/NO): NO